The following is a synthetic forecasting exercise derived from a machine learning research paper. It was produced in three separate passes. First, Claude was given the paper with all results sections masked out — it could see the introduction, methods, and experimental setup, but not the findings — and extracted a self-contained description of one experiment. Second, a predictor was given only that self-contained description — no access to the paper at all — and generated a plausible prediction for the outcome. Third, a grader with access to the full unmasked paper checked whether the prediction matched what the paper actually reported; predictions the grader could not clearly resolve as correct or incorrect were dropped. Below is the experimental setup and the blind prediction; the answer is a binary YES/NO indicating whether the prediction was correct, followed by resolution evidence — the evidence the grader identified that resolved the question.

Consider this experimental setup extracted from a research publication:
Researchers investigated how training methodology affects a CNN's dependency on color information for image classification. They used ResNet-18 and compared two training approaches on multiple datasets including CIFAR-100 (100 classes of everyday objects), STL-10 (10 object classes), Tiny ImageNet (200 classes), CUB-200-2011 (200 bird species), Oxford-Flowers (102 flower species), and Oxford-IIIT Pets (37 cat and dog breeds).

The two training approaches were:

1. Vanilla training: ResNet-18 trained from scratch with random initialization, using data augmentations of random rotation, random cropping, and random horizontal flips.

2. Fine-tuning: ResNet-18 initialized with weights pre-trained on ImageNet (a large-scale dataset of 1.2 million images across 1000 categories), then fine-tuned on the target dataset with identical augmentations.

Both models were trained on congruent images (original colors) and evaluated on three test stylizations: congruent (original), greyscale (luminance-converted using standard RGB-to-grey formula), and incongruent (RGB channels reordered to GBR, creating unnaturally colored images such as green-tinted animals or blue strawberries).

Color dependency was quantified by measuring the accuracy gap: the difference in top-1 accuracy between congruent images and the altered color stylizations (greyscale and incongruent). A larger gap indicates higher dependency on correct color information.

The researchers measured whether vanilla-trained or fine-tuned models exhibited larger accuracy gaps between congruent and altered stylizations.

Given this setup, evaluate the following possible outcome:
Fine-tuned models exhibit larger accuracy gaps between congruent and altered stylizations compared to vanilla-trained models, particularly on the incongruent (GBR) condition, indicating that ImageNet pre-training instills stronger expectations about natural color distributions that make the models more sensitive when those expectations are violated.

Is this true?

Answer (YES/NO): NO